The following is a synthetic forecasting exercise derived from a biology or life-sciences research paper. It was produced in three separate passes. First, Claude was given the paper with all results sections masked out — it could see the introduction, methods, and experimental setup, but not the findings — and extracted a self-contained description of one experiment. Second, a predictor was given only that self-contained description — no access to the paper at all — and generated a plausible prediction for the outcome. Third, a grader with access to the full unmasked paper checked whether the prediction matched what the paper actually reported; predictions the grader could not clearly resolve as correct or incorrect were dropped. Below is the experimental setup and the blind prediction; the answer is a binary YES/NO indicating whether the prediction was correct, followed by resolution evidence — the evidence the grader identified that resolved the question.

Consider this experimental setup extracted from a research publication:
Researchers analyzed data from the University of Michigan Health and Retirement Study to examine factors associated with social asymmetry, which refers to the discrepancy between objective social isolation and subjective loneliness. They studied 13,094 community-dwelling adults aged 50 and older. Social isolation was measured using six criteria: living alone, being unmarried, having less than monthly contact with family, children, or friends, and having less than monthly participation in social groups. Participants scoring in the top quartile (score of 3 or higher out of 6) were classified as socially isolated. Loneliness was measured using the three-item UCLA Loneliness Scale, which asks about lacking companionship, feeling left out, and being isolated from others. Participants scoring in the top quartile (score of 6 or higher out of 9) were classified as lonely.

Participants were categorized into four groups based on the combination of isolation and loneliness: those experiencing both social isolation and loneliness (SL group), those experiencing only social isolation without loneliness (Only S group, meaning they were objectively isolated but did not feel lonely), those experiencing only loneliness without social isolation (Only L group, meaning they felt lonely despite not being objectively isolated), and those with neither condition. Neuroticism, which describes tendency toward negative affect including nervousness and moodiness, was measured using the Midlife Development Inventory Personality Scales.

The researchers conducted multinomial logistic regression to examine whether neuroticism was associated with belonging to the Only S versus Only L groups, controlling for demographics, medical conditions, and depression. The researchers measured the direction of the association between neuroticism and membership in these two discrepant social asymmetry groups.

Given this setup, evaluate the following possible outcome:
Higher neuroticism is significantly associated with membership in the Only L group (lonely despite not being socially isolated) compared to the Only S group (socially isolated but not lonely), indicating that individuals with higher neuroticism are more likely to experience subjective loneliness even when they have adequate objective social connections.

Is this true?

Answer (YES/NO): YES